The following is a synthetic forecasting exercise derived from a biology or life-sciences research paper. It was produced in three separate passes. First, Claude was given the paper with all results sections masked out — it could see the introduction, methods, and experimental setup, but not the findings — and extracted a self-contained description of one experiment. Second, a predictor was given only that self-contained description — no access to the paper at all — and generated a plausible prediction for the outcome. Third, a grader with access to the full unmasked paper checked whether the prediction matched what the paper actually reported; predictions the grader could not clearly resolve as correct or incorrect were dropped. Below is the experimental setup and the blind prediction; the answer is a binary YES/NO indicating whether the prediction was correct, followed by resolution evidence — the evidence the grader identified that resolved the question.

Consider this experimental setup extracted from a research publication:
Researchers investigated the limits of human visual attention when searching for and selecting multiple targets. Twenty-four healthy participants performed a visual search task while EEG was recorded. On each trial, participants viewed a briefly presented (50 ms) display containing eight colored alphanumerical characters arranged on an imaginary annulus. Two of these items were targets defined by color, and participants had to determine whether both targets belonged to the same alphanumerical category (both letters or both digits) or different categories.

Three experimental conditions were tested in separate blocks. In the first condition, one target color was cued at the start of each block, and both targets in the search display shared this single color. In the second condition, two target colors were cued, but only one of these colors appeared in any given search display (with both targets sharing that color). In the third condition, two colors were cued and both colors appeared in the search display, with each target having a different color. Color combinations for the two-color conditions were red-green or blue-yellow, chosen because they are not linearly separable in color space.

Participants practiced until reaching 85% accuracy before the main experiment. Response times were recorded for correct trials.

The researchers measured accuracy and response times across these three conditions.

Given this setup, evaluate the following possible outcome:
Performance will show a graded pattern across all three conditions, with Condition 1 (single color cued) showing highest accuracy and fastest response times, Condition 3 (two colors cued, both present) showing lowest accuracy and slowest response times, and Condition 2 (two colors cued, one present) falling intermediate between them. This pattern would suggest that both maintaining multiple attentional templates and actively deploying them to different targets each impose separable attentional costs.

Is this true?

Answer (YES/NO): YES